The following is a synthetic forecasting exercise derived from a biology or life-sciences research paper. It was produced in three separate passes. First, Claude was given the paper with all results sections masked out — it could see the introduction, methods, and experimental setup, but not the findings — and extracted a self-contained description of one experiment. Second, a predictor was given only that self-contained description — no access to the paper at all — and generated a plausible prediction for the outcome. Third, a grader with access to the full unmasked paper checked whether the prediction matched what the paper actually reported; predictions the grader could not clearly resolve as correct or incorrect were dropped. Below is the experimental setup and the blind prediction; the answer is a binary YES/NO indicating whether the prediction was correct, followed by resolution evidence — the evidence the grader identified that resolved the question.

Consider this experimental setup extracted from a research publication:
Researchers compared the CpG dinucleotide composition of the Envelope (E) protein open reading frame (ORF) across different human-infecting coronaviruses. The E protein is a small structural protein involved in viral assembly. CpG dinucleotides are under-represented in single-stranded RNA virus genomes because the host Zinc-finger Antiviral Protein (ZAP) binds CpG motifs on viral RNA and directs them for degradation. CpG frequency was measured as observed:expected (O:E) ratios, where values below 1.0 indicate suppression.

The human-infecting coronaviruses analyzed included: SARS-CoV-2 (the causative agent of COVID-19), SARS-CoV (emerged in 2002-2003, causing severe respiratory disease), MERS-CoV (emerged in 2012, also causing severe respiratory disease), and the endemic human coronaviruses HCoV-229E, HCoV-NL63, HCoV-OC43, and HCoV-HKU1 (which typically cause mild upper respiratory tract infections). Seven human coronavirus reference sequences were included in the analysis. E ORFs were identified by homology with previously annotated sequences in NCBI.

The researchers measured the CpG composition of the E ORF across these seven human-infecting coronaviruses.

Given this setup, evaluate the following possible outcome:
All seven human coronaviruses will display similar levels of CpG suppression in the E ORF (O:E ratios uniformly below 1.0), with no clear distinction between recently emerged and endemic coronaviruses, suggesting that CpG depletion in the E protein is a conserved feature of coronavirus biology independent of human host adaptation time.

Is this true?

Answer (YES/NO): NO